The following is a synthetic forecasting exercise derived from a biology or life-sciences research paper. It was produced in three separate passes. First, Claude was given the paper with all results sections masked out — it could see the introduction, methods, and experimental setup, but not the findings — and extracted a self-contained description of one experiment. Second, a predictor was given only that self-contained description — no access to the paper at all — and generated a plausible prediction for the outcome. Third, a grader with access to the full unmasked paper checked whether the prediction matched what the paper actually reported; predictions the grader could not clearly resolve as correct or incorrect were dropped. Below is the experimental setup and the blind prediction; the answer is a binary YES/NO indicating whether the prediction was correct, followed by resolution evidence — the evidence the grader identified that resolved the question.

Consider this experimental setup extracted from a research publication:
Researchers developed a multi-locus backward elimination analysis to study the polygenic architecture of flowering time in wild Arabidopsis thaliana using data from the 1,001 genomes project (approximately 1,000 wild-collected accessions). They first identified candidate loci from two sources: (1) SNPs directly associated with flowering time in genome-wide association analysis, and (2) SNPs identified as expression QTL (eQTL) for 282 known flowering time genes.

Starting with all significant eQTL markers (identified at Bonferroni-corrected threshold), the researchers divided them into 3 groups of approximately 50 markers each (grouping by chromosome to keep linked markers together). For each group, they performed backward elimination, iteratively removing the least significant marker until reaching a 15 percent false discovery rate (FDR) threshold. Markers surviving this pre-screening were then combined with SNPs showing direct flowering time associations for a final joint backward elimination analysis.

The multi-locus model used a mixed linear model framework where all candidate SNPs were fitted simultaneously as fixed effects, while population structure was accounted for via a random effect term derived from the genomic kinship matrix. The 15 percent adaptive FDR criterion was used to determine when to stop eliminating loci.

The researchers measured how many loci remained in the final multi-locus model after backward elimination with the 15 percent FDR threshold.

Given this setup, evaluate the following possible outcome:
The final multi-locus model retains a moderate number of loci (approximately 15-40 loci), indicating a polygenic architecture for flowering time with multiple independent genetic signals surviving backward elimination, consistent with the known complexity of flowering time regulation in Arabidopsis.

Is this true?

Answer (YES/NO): YES